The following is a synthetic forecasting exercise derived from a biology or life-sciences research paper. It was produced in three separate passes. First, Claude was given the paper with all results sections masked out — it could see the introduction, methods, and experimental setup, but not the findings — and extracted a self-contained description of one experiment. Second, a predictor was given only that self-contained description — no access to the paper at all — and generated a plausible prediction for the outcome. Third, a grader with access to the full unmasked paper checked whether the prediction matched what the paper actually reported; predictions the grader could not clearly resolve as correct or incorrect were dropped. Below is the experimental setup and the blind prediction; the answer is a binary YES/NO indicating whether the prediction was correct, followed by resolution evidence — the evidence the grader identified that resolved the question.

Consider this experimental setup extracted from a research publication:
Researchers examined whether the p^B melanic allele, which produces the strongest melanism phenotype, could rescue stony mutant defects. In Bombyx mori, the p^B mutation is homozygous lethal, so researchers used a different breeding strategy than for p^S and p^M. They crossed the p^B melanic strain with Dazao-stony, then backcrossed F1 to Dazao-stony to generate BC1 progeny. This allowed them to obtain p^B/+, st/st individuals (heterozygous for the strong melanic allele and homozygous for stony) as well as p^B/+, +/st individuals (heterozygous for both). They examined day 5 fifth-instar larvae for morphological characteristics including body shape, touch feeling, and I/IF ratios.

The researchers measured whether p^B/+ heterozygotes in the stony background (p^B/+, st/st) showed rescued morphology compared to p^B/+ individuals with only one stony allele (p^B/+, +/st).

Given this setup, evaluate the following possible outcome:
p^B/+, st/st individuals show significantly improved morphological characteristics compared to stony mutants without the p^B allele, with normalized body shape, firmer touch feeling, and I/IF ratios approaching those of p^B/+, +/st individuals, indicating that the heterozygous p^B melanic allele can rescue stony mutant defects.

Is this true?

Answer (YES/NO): YES